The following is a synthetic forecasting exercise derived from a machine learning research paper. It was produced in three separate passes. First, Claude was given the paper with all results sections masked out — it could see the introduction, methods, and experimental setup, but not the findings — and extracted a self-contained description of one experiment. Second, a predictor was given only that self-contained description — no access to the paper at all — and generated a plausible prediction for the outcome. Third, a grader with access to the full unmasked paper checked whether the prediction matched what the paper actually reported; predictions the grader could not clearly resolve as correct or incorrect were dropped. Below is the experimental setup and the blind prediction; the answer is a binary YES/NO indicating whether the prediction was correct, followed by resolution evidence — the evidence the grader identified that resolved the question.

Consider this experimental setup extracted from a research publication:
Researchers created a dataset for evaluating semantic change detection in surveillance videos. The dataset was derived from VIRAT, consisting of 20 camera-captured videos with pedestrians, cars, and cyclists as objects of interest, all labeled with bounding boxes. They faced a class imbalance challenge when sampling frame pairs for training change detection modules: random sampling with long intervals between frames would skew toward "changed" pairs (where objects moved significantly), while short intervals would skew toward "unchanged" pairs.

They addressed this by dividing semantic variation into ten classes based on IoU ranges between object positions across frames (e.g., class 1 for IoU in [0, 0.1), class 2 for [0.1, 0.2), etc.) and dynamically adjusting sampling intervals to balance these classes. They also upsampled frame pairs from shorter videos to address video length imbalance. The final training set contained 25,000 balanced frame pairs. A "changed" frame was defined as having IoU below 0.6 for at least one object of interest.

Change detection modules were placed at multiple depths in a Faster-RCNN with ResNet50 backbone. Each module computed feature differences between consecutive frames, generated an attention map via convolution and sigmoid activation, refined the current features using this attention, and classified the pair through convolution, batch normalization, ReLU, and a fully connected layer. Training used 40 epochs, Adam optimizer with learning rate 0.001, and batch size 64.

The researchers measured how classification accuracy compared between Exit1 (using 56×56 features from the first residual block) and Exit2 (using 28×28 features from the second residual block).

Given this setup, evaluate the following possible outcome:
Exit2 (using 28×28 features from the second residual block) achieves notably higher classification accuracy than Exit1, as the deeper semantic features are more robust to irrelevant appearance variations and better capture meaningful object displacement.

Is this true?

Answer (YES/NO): YES